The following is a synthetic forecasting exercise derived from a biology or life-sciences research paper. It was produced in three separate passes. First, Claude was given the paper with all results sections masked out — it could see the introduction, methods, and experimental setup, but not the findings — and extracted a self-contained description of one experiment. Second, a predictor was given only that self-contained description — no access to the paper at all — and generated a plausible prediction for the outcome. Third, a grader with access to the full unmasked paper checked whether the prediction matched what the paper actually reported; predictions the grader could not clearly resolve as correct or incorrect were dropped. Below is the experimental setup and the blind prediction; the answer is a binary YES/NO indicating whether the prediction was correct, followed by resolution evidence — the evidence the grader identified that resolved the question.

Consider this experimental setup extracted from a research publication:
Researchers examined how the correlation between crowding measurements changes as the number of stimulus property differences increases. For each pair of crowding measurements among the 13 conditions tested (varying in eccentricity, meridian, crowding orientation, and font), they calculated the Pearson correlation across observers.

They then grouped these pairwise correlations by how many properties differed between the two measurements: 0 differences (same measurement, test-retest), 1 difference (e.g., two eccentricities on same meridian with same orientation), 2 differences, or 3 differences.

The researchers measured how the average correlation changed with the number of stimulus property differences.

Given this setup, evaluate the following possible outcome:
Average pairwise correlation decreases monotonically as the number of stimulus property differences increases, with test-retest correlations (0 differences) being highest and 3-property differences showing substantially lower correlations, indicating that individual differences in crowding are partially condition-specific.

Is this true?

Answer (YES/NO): YES